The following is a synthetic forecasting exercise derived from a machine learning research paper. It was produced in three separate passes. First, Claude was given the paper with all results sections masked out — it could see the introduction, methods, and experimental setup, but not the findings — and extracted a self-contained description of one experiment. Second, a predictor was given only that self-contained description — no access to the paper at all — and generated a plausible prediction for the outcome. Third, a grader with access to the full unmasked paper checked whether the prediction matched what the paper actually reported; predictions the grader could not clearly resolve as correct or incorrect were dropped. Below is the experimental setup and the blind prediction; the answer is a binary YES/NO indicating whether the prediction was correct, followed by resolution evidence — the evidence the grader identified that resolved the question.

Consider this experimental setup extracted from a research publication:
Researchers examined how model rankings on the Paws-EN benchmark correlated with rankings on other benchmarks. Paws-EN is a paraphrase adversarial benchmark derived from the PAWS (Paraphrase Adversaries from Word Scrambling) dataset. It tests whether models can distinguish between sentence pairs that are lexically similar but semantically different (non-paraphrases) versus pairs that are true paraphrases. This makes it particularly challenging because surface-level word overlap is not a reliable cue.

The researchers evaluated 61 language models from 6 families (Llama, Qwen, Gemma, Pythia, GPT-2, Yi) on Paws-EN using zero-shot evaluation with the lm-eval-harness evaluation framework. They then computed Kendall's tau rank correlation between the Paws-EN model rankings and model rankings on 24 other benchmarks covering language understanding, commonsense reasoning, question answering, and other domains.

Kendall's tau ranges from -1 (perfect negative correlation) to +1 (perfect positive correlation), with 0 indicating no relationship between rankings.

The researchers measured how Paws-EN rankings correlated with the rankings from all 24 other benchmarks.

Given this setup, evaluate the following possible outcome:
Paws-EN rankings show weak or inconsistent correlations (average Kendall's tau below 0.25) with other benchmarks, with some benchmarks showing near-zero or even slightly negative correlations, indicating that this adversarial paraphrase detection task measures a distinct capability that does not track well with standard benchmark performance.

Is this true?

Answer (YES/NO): NO